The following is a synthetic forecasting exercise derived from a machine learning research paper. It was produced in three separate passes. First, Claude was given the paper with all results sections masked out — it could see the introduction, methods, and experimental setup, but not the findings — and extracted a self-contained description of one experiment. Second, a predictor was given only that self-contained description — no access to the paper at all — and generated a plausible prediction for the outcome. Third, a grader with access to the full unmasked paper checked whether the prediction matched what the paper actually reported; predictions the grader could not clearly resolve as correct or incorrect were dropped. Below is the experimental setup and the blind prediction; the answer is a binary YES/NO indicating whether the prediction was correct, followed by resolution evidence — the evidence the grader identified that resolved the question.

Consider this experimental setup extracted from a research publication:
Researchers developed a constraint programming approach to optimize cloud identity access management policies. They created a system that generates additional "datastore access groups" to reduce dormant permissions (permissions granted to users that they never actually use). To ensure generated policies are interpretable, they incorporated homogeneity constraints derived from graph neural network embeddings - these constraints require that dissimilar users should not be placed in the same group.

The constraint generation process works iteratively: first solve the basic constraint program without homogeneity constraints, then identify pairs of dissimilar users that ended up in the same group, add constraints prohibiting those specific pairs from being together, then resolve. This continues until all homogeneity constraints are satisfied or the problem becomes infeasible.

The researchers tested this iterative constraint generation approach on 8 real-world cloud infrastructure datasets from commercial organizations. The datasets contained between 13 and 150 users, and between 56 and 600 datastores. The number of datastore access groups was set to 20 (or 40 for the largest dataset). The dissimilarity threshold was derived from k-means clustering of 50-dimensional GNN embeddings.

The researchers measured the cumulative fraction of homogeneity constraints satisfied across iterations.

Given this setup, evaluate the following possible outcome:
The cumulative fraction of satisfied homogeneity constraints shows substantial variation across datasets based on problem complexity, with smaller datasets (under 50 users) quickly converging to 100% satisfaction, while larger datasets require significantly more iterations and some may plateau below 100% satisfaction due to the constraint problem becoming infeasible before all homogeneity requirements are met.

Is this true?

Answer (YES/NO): NO